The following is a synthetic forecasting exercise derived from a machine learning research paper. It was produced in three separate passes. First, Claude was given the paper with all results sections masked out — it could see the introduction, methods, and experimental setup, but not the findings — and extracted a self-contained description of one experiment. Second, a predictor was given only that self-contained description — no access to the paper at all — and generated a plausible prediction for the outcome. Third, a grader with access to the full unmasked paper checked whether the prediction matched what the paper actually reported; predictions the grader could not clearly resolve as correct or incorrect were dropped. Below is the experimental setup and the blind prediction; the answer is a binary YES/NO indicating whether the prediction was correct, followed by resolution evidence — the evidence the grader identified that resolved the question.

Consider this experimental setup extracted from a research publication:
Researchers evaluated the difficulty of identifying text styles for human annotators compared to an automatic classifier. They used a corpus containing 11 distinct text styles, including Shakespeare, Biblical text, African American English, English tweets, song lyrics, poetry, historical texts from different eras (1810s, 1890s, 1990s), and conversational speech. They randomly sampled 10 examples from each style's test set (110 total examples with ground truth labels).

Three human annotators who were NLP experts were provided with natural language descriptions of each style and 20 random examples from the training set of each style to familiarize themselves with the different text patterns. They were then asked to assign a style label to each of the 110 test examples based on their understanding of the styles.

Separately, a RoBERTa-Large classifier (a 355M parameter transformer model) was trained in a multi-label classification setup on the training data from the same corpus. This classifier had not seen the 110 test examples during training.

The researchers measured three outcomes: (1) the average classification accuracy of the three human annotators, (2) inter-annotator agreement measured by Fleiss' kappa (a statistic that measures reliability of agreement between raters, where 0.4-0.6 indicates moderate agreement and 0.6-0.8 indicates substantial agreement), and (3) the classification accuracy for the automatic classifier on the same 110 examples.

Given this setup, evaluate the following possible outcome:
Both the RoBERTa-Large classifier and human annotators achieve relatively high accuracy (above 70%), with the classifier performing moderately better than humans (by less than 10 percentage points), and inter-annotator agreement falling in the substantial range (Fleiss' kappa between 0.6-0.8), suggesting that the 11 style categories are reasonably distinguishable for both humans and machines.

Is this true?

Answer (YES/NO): NO